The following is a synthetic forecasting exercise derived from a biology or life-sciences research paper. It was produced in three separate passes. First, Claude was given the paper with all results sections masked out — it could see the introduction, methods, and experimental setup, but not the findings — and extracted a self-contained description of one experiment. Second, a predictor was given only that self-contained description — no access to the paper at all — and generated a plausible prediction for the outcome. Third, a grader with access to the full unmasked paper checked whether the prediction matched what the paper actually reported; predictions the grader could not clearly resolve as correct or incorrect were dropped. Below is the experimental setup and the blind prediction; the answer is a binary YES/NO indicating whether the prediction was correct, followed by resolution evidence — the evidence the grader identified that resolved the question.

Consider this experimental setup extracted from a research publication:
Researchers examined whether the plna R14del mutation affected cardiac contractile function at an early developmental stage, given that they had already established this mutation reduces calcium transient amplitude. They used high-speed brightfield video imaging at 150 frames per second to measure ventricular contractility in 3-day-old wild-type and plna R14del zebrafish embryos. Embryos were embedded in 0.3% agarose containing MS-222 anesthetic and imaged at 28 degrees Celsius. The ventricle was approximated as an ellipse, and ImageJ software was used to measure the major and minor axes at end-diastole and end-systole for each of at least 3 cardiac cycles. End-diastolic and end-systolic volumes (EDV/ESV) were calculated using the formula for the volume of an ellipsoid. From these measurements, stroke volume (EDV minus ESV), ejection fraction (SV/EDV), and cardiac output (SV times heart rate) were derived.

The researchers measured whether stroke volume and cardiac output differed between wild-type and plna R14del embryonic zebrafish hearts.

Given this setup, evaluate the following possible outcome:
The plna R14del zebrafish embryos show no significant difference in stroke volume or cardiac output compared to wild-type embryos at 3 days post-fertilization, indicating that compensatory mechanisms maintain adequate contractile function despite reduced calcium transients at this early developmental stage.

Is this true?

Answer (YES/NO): YES